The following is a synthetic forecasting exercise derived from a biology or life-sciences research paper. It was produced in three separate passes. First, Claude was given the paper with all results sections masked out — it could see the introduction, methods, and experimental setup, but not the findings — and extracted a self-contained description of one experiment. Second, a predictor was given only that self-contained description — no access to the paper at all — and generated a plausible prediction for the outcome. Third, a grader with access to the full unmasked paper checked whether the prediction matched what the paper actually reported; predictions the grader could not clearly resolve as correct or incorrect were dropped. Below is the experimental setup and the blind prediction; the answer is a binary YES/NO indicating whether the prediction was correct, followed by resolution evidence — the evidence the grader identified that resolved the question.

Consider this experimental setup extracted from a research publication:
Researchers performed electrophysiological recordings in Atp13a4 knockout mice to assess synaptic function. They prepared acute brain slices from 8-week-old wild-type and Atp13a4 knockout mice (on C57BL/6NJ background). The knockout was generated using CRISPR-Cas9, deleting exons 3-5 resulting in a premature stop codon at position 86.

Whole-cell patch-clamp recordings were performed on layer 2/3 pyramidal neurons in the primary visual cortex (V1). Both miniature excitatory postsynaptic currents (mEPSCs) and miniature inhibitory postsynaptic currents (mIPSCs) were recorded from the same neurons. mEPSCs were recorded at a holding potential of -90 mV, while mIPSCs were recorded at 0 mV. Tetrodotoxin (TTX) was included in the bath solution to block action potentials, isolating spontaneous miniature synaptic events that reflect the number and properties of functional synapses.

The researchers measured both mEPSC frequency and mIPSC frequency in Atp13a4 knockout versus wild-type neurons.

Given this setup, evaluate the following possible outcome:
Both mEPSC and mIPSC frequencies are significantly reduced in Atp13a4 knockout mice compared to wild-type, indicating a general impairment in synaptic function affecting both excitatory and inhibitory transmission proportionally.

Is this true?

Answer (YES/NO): NO